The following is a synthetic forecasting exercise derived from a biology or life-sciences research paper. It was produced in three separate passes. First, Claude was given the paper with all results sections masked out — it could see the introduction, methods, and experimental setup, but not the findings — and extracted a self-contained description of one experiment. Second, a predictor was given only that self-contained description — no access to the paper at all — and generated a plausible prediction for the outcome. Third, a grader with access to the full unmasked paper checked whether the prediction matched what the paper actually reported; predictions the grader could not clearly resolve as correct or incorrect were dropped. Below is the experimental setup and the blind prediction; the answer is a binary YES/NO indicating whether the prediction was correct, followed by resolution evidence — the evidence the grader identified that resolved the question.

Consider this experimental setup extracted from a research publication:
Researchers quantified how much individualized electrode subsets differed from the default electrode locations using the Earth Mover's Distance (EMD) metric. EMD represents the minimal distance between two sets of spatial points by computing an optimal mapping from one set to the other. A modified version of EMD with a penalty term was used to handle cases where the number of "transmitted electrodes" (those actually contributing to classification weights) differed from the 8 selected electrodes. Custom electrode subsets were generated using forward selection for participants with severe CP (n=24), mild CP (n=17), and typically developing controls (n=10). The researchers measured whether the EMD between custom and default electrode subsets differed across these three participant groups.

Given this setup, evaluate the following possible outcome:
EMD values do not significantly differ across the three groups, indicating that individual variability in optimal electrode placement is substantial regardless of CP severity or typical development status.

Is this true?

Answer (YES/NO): NO